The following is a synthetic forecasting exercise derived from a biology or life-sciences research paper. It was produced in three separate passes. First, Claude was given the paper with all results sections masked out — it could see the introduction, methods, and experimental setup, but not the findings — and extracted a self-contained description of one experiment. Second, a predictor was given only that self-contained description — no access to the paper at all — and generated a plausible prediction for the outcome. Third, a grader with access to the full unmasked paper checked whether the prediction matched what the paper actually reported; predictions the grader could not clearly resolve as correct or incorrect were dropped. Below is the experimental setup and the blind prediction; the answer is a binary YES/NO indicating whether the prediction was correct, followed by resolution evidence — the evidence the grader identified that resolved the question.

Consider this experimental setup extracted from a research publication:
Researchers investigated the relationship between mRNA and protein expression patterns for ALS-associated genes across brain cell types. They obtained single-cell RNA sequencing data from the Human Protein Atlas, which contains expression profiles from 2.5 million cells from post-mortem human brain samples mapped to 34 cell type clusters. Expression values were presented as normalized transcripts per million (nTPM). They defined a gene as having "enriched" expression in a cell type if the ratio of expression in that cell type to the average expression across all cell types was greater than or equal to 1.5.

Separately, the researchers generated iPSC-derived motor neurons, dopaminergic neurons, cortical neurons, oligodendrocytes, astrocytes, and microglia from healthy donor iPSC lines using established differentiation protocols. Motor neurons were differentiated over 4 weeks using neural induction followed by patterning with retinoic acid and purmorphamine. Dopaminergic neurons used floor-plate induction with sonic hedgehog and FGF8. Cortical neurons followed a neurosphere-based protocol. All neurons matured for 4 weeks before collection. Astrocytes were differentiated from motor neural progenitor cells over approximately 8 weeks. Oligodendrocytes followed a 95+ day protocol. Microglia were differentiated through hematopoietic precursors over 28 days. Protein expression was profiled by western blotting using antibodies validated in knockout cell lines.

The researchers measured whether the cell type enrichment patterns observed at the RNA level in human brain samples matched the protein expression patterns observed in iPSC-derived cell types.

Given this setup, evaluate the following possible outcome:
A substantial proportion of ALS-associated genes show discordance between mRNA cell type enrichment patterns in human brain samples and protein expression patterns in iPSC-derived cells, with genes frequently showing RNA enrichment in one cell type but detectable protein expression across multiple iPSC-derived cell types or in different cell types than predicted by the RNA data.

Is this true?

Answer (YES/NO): YES